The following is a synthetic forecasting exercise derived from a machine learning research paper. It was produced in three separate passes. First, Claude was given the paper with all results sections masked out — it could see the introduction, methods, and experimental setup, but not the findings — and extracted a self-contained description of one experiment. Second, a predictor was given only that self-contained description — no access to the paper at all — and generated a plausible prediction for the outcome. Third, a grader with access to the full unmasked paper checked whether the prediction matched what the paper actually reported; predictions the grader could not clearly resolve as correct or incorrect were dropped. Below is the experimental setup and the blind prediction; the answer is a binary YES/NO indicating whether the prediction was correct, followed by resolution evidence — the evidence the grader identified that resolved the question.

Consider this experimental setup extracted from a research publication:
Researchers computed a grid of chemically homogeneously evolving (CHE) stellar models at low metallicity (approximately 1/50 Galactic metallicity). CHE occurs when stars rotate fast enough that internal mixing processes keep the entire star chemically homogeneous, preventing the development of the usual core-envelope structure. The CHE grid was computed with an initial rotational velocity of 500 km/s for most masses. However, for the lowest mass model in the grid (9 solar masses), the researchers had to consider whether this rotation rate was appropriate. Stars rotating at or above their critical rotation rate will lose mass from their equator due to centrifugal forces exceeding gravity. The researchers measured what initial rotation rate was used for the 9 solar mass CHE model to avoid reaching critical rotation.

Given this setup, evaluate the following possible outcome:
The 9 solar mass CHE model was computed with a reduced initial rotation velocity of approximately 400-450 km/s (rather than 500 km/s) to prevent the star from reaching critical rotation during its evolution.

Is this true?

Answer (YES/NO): YES